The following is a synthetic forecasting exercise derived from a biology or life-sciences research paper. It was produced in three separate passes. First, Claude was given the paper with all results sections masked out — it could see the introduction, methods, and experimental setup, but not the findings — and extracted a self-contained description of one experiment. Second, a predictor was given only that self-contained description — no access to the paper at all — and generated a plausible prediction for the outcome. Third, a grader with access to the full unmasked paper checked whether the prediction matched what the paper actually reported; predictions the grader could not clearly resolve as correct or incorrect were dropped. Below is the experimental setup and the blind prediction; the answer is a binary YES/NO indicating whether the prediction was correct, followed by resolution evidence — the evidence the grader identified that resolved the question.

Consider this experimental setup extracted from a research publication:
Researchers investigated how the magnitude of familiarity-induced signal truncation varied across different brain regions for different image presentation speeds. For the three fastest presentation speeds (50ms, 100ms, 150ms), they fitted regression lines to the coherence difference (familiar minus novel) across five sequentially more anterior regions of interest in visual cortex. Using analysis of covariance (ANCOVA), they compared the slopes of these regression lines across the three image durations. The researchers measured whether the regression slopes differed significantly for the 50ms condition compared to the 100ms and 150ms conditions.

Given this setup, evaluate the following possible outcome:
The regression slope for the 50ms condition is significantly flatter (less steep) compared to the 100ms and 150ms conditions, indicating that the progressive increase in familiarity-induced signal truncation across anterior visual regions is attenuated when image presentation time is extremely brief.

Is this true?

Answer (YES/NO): NO